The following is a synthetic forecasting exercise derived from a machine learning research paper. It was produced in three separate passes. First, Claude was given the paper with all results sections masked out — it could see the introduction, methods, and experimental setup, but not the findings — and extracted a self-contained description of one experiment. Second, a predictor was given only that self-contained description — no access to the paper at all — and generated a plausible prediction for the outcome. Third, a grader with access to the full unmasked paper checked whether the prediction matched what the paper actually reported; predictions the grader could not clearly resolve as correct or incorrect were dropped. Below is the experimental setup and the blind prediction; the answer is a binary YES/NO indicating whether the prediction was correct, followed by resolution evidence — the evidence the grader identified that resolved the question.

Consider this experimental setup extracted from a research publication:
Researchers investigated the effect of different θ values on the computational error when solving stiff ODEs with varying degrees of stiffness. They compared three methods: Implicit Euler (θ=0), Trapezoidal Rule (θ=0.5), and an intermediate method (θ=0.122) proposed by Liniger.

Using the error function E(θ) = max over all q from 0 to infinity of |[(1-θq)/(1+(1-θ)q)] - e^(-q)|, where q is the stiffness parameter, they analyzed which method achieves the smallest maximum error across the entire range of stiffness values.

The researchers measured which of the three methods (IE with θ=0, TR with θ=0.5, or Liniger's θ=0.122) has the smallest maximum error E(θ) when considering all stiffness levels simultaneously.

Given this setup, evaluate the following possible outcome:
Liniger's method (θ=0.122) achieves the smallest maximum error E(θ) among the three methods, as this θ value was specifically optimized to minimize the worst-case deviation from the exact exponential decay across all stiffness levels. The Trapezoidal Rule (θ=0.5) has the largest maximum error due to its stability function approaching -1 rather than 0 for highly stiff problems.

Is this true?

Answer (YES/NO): YES